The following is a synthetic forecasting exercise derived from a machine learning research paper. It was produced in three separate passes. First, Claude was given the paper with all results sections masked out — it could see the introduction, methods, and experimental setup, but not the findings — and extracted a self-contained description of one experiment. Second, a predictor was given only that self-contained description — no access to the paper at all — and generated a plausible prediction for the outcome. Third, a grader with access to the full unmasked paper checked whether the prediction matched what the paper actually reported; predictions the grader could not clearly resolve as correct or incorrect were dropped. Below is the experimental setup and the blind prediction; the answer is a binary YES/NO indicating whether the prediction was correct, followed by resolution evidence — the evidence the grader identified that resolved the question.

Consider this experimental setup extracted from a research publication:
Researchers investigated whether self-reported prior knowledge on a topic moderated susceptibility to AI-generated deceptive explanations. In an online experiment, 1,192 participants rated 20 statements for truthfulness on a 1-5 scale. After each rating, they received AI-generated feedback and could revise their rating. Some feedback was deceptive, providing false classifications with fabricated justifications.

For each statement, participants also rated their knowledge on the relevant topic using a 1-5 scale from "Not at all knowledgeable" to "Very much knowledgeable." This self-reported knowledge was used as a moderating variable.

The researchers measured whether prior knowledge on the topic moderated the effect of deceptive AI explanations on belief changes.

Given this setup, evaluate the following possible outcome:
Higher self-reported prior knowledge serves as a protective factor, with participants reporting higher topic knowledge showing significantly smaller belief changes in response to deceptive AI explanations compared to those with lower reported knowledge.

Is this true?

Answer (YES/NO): NO